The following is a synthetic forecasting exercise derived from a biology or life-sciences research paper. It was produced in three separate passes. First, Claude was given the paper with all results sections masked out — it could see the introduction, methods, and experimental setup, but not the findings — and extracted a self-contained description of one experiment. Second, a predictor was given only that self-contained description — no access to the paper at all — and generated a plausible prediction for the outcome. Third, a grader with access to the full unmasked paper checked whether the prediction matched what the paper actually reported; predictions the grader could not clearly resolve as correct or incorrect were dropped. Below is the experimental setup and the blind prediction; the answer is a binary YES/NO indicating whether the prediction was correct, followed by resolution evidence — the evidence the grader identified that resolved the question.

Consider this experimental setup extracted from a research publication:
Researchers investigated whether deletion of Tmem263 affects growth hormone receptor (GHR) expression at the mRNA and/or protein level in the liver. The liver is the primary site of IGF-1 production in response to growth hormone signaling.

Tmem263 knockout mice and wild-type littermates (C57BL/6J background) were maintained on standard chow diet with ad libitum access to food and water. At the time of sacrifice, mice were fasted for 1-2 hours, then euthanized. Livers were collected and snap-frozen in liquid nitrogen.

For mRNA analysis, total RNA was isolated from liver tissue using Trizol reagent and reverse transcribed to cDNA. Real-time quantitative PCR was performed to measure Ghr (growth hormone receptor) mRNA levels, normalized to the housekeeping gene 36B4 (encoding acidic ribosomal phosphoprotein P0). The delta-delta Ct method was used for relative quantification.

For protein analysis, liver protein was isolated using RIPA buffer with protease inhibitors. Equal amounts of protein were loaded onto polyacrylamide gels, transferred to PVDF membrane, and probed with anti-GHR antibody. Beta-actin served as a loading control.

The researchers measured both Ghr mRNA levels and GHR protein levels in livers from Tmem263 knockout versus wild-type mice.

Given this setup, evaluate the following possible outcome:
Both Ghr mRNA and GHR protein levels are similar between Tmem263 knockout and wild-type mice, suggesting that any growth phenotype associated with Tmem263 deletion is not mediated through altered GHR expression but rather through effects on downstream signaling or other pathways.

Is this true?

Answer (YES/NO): NO